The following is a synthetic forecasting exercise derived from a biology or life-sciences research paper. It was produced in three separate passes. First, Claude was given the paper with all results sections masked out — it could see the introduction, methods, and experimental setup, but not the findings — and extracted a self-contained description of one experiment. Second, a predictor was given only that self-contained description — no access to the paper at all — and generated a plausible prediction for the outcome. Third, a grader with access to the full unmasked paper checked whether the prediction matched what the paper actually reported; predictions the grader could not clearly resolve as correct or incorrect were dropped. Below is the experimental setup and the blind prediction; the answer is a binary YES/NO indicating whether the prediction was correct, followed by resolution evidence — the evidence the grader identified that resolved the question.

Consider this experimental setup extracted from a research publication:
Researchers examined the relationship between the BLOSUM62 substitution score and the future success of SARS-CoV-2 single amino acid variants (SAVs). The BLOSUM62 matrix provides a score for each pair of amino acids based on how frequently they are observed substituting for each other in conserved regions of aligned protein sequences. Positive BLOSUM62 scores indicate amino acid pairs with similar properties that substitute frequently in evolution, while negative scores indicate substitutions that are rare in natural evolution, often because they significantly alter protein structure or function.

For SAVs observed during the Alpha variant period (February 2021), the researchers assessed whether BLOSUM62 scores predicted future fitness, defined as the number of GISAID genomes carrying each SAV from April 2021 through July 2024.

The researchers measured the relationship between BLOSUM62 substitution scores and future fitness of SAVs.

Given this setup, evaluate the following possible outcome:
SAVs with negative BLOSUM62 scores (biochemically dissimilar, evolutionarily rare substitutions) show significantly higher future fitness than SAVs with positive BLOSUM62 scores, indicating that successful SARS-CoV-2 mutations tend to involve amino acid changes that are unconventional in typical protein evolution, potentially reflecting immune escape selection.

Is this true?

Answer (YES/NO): NO